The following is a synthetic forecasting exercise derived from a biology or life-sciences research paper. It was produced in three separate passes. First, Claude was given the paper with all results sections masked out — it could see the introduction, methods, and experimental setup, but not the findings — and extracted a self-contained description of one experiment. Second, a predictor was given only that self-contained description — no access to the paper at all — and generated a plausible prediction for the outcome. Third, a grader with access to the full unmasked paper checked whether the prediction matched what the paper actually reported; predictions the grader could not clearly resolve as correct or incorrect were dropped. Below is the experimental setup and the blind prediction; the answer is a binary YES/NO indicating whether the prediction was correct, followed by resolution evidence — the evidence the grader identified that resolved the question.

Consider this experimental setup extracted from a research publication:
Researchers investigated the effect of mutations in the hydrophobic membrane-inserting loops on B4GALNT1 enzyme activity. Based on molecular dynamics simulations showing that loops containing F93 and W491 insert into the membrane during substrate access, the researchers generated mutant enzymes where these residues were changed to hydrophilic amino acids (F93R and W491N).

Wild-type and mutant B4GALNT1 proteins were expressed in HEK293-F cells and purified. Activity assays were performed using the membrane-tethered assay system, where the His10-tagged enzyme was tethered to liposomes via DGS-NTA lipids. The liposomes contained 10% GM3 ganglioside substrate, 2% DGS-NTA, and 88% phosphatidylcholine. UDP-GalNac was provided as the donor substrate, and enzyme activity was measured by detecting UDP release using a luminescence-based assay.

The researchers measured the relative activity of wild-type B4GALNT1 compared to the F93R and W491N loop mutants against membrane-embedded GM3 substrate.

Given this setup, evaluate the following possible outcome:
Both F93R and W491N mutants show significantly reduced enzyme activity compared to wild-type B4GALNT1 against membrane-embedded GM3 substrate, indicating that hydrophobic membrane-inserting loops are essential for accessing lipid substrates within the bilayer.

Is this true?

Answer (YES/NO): YES